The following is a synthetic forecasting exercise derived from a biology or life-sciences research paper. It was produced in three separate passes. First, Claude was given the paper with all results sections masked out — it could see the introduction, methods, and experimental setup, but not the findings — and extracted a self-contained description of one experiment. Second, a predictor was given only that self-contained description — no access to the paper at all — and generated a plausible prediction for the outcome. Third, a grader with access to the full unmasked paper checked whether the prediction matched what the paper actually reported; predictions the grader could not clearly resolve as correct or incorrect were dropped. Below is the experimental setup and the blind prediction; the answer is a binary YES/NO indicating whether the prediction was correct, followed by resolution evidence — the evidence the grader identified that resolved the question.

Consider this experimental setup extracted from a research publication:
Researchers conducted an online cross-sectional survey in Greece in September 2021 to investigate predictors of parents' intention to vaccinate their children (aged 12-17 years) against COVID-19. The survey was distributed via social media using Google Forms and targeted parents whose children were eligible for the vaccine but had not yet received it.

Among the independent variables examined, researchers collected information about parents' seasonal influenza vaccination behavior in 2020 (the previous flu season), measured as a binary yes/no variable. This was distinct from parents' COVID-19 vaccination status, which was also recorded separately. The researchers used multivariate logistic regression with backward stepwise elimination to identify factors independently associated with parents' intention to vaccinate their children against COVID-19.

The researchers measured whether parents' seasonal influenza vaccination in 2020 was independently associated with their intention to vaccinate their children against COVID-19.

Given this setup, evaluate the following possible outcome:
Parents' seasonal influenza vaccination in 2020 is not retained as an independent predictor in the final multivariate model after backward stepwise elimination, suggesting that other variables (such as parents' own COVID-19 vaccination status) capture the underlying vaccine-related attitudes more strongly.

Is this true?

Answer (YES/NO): NO